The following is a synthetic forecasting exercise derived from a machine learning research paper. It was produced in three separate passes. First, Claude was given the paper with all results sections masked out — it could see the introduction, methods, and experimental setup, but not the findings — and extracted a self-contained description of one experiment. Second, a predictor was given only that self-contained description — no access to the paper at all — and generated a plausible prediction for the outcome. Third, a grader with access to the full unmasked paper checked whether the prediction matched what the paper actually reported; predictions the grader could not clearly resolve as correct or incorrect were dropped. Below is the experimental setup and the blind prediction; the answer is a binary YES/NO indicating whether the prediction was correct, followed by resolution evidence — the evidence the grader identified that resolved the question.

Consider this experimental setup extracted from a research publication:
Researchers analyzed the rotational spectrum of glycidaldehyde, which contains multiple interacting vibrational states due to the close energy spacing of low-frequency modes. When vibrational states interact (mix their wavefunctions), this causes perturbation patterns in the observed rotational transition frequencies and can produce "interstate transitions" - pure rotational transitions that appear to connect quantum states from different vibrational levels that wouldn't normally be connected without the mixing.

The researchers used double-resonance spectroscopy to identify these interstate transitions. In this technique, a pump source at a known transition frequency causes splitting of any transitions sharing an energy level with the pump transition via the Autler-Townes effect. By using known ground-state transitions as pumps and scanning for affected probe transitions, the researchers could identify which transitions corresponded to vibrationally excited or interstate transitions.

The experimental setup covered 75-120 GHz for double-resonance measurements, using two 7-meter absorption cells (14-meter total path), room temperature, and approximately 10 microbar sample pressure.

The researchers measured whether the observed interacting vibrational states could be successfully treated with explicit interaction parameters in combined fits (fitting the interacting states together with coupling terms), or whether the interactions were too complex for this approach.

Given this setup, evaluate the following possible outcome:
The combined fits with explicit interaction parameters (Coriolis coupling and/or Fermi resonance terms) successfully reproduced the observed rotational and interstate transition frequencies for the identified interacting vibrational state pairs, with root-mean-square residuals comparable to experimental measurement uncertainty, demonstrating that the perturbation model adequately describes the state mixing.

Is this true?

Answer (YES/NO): YES